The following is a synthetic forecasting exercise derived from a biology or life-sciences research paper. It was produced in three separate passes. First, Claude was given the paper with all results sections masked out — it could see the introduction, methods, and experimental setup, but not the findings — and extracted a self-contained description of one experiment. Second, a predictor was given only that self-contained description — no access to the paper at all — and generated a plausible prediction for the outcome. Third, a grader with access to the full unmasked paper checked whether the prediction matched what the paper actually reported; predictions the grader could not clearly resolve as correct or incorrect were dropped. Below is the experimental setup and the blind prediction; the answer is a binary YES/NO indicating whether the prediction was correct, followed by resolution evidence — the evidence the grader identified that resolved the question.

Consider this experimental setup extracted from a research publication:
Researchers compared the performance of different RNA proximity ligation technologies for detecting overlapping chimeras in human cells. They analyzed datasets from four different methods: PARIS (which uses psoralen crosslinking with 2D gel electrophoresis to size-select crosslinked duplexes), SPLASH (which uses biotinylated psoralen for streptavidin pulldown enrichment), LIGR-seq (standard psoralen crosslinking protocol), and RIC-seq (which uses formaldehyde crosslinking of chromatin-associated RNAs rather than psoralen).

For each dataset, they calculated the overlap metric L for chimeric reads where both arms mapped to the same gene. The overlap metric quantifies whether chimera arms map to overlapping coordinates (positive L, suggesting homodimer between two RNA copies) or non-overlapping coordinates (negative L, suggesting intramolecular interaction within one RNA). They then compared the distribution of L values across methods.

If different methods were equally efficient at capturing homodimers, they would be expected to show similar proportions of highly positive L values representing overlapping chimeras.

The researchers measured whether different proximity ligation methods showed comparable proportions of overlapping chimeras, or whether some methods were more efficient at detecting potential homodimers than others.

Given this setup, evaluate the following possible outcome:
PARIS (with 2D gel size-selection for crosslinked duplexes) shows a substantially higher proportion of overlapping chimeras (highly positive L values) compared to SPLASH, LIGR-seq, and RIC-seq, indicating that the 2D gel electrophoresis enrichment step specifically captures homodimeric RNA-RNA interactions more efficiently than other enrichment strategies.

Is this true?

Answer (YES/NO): NO